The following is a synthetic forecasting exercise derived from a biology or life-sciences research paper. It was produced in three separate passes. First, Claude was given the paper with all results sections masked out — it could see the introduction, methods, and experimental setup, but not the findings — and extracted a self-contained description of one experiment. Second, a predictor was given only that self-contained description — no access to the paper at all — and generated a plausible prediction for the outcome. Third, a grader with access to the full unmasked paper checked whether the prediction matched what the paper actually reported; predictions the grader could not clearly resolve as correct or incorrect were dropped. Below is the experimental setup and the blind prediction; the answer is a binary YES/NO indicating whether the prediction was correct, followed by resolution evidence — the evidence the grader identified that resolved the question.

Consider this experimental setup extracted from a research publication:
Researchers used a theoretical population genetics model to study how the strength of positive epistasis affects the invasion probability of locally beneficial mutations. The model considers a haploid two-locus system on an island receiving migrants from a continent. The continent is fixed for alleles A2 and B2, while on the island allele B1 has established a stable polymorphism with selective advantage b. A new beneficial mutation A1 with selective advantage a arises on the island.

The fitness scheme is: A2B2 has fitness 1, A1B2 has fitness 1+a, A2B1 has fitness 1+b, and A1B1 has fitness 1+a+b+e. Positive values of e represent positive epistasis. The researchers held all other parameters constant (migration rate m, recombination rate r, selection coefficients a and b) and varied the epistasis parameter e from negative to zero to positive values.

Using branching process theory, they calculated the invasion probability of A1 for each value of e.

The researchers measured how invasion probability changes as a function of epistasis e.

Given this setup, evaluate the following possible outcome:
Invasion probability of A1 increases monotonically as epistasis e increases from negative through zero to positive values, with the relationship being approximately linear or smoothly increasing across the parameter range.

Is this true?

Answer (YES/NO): NO